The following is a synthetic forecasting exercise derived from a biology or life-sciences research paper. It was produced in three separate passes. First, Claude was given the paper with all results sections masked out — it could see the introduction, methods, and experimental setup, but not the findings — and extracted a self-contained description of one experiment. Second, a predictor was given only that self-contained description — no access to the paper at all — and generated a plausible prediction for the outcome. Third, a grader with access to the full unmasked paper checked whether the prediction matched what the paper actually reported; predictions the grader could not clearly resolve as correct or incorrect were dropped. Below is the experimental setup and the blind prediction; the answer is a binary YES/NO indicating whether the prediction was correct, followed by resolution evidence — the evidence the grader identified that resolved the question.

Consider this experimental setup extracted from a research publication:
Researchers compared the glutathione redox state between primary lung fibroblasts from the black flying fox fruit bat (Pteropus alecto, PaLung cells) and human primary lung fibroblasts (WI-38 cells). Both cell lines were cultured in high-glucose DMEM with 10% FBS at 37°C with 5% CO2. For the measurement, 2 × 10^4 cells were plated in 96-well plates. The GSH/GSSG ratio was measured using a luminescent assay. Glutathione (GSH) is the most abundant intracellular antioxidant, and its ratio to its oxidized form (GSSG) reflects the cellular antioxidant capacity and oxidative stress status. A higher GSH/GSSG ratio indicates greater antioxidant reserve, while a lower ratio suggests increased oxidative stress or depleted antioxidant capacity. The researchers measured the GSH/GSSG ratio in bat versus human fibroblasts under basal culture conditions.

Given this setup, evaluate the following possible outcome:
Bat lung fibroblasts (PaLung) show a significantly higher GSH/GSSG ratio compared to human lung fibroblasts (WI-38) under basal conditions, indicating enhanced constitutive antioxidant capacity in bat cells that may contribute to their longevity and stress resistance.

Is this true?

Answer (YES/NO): NO